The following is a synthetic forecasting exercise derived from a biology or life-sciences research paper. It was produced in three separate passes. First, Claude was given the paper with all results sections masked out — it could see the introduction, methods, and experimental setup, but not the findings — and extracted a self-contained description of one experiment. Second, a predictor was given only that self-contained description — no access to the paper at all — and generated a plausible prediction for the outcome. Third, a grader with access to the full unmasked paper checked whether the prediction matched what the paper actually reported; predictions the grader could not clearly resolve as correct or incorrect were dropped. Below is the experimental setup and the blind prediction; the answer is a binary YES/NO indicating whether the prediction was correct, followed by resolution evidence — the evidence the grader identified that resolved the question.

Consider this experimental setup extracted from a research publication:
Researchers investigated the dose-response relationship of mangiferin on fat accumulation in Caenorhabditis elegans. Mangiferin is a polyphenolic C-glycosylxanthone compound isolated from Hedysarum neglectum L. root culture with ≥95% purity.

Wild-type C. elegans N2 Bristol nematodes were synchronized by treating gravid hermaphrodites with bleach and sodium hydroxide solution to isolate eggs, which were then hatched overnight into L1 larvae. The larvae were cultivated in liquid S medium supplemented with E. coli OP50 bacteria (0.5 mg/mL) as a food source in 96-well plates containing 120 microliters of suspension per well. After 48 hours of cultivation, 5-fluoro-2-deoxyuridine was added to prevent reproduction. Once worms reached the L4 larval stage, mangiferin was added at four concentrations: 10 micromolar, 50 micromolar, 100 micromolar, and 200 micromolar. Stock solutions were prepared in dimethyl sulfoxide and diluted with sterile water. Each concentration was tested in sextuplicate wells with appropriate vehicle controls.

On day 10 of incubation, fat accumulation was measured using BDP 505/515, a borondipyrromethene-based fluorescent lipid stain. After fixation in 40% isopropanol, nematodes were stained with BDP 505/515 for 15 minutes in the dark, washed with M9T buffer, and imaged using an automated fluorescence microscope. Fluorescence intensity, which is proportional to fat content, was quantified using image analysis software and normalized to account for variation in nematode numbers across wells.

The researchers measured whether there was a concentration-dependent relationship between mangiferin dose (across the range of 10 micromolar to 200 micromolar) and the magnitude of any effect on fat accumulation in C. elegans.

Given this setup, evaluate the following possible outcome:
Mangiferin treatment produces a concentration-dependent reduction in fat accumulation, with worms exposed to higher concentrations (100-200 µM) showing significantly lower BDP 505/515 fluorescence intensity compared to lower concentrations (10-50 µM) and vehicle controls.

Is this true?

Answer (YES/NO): NO